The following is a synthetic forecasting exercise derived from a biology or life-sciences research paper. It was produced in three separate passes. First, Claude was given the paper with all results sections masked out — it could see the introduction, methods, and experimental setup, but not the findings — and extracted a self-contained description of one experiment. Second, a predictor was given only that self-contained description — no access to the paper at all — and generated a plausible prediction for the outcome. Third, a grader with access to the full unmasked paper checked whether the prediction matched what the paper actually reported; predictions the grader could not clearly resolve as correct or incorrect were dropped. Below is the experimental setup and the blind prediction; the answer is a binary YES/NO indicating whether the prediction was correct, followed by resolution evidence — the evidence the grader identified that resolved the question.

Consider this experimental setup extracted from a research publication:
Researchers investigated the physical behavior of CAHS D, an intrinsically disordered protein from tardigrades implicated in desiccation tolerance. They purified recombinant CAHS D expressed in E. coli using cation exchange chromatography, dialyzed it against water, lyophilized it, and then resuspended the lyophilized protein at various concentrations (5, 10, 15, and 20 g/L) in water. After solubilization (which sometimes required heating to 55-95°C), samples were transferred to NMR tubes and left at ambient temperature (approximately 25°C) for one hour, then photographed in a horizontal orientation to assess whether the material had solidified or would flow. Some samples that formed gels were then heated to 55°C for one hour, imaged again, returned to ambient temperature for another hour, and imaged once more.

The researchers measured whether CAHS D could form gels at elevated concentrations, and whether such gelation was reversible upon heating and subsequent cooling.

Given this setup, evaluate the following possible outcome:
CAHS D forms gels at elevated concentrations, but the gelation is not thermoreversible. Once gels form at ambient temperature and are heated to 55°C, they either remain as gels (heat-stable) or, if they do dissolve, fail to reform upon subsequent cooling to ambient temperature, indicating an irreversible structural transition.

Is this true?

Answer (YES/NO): NO